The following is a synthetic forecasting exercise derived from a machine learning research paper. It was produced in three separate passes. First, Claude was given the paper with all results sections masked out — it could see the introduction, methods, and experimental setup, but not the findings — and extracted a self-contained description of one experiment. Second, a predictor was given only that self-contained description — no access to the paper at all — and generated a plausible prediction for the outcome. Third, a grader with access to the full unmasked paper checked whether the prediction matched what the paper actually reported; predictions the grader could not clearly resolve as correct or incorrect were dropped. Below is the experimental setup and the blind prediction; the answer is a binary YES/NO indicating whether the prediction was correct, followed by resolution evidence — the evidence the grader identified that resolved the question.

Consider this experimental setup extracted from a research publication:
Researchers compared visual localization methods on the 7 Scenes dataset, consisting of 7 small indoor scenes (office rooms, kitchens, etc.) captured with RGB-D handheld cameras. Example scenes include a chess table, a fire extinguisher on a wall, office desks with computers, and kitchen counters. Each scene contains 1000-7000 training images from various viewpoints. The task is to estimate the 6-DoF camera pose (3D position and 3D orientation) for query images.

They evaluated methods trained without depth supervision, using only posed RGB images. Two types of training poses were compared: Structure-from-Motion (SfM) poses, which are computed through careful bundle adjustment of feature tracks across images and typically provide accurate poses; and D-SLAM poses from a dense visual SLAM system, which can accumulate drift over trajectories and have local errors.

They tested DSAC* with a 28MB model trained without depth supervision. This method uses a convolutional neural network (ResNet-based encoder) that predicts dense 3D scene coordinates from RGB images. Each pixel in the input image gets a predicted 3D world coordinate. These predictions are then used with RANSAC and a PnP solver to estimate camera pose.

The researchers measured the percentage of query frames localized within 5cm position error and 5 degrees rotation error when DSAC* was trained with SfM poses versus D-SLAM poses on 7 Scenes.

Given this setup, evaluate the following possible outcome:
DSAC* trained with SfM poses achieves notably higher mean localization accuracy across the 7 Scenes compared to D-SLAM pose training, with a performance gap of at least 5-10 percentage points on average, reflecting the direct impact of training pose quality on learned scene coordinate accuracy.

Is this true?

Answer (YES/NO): YES